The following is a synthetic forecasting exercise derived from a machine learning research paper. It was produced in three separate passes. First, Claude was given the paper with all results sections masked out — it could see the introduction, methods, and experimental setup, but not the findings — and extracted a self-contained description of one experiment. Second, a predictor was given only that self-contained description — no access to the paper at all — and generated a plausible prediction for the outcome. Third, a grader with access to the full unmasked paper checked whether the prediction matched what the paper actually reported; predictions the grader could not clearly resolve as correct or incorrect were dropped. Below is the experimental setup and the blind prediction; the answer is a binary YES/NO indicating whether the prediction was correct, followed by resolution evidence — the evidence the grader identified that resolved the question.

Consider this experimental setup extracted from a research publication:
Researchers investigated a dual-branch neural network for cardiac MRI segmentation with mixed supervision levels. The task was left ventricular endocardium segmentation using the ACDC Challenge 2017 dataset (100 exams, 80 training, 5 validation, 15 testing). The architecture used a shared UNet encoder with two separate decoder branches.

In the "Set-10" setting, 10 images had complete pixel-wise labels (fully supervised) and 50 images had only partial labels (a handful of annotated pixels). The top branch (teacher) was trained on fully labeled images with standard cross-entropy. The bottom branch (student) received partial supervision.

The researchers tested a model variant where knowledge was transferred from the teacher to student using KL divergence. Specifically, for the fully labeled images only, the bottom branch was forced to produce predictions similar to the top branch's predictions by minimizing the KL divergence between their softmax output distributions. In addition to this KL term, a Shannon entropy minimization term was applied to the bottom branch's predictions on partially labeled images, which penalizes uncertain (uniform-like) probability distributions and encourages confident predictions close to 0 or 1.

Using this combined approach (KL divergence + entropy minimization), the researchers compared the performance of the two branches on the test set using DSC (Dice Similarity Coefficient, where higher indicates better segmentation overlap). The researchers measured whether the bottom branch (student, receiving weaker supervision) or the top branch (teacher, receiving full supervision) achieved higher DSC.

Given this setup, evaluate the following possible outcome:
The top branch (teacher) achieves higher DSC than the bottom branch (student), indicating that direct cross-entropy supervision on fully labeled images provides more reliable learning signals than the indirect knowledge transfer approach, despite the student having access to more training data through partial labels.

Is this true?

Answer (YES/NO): NO